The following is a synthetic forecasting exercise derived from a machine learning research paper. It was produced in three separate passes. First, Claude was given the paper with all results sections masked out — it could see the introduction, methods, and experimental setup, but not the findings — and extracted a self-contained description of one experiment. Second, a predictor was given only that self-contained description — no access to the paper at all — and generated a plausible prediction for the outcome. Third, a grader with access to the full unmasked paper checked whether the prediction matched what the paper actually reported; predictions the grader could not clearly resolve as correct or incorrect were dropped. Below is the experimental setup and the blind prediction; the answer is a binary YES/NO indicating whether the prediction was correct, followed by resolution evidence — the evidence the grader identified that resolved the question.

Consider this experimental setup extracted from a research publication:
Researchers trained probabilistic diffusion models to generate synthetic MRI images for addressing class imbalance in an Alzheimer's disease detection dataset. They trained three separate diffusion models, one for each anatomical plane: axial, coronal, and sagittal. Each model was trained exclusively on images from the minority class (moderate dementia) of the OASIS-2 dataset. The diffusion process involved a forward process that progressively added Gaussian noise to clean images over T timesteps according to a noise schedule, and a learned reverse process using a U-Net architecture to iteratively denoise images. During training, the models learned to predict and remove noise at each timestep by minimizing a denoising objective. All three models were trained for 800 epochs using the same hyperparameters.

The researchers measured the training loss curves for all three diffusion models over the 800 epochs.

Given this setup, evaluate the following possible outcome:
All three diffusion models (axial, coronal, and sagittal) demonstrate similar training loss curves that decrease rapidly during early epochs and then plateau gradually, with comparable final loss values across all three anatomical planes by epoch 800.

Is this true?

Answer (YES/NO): YES